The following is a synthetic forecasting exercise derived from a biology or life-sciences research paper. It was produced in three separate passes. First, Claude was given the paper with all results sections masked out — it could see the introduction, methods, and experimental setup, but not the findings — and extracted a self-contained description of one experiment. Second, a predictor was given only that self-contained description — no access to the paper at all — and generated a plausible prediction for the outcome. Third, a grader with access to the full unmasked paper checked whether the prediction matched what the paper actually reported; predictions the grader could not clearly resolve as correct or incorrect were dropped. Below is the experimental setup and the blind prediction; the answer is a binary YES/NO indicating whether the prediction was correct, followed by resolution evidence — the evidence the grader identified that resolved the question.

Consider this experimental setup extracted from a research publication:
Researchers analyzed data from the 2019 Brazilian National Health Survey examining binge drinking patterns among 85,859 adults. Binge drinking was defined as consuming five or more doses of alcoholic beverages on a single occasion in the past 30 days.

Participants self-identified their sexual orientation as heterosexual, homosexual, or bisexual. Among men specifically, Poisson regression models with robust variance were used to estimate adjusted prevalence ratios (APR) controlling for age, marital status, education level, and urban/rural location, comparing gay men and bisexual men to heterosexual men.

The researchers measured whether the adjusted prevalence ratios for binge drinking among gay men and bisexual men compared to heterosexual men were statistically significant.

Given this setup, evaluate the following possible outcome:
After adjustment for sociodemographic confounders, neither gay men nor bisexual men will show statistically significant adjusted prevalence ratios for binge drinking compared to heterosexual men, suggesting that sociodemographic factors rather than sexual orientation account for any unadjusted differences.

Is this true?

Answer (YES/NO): YES